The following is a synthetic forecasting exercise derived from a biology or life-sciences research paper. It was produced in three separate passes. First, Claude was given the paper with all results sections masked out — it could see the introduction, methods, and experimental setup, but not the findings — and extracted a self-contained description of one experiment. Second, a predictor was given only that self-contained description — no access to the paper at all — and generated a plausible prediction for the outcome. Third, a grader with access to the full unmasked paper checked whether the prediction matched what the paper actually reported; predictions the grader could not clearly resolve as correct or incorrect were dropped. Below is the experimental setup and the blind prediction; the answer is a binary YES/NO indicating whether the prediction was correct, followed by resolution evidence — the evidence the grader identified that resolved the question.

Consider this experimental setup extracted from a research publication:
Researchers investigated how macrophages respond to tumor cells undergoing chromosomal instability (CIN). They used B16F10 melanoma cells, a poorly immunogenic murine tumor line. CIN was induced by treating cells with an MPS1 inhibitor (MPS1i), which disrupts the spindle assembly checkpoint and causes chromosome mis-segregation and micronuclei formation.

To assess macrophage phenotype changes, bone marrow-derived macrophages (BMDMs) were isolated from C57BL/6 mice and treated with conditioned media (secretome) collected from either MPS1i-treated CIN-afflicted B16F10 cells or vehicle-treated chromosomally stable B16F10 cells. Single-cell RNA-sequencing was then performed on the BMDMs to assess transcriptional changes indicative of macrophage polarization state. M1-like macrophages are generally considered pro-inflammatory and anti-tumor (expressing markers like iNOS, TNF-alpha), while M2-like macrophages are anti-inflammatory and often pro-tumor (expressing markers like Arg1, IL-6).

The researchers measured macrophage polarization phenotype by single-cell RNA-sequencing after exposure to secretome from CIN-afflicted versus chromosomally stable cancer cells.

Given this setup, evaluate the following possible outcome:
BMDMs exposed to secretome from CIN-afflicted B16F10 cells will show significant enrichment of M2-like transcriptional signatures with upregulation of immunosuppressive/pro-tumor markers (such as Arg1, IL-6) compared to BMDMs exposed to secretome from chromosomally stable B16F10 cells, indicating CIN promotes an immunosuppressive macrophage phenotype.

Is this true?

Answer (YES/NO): NO